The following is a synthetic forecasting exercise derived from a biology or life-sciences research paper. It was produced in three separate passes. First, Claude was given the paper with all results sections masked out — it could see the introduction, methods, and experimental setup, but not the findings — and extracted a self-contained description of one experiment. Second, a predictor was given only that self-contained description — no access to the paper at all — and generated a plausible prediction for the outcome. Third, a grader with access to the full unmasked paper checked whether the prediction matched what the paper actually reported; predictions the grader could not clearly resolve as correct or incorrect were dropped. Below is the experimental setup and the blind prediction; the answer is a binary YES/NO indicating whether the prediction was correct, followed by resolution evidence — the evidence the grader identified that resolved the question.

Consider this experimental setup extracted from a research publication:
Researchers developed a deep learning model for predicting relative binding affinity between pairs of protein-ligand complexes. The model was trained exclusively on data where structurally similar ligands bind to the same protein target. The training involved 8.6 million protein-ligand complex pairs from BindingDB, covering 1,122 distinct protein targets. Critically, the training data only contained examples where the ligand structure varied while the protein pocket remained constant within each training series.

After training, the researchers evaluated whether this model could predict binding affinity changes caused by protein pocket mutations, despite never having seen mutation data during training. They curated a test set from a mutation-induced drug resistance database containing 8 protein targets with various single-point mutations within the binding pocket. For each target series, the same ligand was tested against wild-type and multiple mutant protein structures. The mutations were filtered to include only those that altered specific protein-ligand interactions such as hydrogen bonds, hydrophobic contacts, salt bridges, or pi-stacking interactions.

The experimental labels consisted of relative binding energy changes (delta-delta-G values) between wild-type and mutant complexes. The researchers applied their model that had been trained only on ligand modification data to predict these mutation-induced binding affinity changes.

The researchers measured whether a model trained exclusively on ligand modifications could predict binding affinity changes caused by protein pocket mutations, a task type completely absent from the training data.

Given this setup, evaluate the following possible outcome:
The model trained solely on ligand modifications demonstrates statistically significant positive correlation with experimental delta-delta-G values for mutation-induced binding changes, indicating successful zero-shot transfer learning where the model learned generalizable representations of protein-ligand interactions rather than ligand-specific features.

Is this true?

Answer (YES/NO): YES